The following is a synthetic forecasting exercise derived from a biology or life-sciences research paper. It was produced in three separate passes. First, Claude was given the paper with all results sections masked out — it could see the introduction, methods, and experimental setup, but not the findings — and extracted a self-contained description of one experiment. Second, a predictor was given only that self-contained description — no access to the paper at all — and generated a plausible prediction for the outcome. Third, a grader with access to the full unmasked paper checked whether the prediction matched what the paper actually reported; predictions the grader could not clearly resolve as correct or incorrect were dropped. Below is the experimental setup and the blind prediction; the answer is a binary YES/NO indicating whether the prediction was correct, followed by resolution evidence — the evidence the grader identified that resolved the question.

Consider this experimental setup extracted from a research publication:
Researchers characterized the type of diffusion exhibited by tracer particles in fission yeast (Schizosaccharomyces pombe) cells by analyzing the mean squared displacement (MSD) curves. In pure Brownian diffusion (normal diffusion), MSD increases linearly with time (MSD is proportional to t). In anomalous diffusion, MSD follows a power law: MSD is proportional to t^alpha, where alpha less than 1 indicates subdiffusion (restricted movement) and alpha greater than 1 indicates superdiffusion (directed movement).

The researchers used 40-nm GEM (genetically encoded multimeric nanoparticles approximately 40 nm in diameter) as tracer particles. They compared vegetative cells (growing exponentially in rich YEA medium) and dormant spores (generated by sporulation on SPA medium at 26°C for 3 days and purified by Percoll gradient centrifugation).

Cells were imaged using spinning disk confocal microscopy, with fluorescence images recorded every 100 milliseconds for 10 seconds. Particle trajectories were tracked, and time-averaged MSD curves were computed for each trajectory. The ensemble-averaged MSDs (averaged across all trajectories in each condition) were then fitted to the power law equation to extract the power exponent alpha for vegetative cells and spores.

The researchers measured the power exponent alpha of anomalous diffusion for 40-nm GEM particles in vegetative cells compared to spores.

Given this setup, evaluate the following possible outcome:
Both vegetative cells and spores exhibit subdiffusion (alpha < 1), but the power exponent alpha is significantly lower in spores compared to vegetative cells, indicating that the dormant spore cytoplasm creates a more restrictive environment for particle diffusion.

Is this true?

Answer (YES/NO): YES